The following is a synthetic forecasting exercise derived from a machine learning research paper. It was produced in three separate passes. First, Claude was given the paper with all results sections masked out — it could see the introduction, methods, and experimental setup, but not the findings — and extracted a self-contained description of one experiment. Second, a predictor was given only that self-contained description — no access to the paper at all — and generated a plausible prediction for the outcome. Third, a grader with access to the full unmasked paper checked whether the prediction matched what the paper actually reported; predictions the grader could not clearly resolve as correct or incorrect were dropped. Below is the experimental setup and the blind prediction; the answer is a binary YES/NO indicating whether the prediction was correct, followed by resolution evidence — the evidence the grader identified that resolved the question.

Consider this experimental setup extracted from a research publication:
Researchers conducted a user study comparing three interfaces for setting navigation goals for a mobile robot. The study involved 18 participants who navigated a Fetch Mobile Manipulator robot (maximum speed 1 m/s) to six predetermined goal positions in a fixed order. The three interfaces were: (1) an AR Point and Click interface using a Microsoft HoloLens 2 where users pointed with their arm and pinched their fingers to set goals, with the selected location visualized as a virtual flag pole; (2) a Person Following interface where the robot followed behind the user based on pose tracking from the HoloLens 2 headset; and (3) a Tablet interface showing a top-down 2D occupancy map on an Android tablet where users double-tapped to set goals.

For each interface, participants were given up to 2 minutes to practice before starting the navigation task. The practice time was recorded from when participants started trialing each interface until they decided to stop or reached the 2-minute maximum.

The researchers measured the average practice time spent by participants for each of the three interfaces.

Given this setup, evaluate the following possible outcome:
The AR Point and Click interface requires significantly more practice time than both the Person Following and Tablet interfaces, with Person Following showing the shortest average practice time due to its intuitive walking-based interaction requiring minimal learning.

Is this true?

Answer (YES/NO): NO